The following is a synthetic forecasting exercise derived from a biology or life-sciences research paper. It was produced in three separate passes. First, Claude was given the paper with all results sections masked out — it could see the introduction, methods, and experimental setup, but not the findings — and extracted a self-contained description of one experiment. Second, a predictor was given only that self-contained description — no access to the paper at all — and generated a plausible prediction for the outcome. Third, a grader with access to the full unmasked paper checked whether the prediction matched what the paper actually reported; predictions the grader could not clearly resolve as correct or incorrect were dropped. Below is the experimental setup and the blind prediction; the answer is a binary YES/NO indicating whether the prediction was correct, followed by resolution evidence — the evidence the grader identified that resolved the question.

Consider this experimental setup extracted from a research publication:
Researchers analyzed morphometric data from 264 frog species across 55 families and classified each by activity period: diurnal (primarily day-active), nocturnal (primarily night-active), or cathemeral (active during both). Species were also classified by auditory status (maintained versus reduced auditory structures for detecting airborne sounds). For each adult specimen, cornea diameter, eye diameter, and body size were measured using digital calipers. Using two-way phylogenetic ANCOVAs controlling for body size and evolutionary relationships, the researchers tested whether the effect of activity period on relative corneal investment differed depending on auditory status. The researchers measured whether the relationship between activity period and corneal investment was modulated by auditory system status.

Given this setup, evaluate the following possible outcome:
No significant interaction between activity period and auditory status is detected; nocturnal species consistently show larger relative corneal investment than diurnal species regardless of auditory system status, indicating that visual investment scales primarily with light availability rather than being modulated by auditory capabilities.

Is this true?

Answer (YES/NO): NO